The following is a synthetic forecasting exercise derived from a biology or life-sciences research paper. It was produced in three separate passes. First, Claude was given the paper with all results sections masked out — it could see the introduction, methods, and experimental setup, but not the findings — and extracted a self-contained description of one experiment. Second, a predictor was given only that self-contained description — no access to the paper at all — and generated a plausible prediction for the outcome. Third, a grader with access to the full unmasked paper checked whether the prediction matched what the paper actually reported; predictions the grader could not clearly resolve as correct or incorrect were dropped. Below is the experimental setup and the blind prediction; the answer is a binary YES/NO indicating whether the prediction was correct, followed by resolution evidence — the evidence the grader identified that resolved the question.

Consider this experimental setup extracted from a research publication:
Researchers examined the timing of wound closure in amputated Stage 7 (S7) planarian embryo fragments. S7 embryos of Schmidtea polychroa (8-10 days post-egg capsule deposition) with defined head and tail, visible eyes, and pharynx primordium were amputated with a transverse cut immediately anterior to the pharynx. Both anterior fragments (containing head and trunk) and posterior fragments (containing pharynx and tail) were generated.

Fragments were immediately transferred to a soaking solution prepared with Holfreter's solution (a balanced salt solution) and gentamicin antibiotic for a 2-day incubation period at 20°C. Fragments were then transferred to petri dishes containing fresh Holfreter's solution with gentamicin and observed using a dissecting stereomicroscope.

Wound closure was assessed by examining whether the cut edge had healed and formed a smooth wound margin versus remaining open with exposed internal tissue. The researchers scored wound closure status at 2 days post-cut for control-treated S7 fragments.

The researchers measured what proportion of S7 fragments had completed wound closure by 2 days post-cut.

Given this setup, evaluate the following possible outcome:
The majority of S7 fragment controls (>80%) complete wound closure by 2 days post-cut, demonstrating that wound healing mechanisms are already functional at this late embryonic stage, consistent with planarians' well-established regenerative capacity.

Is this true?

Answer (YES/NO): YES